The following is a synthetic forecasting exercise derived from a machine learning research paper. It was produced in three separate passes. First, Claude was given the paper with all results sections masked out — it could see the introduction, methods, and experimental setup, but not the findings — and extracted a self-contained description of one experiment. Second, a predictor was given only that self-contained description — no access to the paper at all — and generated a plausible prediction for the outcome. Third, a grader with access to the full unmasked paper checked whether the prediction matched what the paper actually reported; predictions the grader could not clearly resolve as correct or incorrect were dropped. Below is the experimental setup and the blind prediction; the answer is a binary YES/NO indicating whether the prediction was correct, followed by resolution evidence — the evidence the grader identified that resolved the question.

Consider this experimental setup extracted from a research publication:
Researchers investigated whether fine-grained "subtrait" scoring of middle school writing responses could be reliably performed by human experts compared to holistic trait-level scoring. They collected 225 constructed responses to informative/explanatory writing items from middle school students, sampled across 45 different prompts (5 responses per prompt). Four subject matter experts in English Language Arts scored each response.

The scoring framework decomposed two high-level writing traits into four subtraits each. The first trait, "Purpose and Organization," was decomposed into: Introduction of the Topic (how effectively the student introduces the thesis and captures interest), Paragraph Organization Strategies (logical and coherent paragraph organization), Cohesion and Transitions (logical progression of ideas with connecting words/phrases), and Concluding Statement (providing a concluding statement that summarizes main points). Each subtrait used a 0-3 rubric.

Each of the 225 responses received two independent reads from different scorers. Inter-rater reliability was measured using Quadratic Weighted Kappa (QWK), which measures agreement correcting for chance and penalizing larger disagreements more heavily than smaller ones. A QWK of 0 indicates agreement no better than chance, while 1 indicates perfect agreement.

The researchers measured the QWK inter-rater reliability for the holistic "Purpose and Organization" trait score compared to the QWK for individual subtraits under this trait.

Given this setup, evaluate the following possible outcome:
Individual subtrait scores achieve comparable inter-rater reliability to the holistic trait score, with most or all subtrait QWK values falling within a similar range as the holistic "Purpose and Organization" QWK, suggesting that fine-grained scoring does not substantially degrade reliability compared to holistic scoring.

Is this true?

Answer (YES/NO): NO